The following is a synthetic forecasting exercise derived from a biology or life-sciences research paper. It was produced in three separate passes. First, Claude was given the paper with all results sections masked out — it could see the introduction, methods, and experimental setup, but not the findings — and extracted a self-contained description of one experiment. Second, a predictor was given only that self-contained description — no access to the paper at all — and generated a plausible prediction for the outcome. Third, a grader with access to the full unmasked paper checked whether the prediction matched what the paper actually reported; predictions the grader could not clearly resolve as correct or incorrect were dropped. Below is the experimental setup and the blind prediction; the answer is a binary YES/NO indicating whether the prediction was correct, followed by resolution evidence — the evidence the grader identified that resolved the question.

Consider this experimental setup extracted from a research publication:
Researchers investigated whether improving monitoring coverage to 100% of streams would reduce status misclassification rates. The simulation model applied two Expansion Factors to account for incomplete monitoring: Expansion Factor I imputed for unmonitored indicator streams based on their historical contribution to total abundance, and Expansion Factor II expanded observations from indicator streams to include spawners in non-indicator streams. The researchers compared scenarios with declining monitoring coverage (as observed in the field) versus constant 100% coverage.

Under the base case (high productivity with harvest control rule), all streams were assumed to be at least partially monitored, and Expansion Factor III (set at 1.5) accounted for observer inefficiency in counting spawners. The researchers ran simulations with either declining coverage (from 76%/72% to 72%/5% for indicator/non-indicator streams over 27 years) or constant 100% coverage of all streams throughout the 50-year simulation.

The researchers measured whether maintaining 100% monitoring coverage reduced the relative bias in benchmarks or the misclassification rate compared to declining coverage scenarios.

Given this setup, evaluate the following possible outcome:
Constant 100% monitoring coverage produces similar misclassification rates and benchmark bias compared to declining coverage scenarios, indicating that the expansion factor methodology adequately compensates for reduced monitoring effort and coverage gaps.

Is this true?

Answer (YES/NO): YES